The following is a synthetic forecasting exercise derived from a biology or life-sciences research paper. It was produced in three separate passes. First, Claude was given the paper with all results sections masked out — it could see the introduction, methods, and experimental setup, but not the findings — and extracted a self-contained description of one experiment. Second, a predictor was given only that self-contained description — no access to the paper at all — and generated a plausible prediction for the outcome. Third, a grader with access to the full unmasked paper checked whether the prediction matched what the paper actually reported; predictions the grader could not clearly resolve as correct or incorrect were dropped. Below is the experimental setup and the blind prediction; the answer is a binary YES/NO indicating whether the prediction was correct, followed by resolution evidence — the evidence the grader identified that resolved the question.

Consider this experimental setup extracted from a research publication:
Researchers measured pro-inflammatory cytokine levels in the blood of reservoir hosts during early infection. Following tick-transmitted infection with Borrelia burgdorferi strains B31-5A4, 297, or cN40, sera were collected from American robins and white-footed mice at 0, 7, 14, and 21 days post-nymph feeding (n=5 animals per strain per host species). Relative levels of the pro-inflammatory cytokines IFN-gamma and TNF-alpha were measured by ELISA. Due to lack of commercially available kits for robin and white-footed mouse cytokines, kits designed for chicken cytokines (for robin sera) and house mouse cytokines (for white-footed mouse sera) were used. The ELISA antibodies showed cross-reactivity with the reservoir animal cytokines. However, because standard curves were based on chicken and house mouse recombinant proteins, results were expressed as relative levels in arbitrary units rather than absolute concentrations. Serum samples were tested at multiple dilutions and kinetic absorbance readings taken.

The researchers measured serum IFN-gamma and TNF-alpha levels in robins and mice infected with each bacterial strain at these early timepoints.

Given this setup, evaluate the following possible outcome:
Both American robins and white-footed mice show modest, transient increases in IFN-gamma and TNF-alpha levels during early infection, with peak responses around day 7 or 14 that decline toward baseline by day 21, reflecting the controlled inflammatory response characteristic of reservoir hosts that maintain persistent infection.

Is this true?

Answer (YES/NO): NO